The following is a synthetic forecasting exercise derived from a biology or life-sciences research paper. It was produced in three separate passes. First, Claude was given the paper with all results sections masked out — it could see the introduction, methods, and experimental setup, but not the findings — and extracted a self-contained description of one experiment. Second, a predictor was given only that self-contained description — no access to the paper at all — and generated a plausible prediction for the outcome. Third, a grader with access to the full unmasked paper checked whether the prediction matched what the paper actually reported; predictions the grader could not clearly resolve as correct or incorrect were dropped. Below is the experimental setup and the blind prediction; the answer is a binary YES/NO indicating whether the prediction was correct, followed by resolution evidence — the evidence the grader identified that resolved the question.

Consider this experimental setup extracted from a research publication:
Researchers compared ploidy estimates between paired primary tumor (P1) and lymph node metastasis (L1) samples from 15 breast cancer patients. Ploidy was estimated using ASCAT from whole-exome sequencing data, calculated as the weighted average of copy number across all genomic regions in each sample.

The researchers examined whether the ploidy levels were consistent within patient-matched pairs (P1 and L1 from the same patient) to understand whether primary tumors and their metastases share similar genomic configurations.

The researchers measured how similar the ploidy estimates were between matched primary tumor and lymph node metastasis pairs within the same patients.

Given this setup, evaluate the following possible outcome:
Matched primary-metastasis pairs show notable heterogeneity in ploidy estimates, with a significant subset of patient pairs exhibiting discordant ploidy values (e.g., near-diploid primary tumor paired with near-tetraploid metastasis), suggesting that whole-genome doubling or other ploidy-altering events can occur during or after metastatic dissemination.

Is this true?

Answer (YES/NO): NO